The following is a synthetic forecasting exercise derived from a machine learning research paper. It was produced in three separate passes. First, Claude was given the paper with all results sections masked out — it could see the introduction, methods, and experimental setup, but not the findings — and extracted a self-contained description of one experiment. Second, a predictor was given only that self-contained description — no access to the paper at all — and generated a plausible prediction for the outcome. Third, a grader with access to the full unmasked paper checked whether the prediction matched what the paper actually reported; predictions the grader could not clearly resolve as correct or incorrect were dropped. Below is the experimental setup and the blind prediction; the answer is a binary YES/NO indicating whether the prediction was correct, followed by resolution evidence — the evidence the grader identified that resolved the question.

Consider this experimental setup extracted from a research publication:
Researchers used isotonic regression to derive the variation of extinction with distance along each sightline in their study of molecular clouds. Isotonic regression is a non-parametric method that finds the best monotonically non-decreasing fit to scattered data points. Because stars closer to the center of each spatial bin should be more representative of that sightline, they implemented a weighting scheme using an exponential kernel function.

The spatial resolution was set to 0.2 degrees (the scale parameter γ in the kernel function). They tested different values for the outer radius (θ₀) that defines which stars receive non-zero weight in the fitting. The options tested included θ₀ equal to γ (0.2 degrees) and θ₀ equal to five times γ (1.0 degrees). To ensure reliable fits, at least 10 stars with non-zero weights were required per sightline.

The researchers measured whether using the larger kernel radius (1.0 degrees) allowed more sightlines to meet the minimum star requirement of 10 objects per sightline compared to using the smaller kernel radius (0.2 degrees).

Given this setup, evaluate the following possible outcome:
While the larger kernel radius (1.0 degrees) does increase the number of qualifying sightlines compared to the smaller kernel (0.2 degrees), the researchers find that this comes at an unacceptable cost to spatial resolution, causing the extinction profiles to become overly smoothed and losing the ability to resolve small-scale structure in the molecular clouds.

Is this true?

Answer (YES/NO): NO